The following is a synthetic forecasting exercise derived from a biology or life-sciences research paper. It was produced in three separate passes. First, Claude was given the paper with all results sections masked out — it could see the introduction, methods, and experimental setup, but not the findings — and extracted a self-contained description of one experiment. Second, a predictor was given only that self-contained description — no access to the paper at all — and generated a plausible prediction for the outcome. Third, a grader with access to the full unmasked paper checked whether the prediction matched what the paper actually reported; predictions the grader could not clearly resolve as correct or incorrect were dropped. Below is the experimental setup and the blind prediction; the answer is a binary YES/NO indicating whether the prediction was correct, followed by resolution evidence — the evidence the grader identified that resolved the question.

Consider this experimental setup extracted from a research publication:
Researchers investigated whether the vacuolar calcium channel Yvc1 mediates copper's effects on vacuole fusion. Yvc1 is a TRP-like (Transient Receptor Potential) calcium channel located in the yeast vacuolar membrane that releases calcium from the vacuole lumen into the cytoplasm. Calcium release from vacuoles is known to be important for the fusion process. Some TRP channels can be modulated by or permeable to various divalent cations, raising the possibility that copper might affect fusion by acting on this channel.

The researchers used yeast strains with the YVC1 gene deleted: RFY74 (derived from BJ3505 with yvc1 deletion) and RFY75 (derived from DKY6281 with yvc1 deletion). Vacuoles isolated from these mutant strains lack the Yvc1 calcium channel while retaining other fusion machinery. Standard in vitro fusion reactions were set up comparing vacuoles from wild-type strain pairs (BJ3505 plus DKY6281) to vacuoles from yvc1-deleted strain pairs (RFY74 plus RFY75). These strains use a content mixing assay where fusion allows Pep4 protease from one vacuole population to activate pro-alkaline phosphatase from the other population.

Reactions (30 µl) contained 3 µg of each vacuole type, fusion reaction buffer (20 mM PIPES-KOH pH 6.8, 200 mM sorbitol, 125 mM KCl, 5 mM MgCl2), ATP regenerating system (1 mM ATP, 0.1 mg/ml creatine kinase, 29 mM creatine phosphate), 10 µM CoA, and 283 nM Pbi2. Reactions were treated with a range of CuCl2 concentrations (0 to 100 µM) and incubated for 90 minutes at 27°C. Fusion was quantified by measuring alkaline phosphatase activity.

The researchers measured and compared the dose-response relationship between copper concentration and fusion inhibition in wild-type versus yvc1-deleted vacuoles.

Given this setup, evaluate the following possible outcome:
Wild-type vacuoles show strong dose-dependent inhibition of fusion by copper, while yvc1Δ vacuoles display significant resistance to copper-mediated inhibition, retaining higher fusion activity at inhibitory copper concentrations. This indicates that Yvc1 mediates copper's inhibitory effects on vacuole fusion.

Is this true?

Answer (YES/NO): NO